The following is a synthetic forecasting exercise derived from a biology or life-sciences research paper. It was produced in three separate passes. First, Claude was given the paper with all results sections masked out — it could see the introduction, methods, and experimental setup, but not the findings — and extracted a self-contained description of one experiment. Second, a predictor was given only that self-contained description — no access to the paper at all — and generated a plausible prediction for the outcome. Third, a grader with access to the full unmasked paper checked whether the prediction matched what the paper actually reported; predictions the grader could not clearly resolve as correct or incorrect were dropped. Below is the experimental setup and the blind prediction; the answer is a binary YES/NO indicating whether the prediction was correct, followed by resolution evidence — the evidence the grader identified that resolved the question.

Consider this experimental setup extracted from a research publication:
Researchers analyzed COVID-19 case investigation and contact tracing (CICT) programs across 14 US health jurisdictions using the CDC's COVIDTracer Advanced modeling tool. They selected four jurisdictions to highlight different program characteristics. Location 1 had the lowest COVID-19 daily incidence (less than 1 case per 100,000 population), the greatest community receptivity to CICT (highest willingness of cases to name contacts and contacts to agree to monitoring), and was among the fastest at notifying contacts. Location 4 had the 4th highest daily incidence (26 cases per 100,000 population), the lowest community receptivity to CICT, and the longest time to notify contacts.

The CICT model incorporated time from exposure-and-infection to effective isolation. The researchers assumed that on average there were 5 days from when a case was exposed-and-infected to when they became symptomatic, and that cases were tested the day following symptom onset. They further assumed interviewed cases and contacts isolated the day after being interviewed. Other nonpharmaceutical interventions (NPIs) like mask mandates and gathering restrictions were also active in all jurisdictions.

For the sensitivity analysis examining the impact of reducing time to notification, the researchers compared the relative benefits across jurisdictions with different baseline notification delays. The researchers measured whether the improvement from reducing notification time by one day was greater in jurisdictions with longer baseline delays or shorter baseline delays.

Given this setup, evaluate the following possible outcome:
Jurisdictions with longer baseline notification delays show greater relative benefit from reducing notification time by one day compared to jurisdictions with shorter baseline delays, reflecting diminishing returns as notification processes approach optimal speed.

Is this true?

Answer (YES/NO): YES